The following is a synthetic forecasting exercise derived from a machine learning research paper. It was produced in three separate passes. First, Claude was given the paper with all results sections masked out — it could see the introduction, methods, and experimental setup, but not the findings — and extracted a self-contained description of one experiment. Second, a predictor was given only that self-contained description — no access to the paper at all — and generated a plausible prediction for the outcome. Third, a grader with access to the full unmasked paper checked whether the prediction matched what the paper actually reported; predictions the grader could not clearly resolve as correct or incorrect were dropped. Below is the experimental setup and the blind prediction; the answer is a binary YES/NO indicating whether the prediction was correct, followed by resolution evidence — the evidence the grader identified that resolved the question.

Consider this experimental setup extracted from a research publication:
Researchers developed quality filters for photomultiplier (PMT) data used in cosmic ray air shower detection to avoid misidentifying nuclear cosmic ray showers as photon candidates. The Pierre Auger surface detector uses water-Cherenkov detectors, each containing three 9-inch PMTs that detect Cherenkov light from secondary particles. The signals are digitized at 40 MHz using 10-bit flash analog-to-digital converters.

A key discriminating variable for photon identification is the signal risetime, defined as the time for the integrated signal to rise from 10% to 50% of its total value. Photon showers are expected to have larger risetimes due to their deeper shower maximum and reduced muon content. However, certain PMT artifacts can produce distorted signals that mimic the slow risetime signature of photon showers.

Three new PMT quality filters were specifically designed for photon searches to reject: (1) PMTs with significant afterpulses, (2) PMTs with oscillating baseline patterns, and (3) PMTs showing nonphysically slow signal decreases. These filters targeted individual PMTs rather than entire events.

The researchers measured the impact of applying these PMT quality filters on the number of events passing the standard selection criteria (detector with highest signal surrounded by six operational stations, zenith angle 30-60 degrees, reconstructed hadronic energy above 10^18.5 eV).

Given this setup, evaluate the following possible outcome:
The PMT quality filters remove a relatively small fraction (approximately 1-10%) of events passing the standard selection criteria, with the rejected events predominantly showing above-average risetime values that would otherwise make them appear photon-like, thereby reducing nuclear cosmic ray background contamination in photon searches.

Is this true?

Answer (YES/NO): NO